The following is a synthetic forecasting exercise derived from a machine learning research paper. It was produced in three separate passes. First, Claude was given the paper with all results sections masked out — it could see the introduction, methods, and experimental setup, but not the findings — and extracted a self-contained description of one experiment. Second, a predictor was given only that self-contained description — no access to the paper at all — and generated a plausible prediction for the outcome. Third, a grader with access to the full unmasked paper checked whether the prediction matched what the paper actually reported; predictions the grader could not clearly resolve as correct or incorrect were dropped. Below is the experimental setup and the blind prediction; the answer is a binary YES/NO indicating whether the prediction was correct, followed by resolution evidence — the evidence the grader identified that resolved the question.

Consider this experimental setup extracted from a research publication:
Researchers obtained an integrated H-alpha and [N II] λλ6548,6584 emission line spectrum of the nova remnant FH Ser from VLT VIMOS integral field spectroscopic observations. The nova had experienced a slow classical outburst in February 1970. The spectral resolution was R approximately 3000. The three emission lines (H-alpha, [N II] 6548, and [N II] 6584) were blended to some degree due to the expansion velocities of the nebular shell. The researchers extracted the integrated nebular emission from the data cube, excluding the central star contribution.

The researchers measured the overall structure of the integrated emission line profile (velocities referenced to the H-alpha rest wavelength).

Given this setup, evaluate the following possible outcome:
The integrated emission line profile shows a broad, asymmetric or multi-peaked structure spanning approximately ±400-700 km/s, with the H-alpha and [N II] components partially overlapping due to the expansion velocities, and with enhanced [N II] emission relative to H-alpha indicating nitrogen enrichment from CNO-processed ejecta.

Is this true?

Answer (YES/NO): NO